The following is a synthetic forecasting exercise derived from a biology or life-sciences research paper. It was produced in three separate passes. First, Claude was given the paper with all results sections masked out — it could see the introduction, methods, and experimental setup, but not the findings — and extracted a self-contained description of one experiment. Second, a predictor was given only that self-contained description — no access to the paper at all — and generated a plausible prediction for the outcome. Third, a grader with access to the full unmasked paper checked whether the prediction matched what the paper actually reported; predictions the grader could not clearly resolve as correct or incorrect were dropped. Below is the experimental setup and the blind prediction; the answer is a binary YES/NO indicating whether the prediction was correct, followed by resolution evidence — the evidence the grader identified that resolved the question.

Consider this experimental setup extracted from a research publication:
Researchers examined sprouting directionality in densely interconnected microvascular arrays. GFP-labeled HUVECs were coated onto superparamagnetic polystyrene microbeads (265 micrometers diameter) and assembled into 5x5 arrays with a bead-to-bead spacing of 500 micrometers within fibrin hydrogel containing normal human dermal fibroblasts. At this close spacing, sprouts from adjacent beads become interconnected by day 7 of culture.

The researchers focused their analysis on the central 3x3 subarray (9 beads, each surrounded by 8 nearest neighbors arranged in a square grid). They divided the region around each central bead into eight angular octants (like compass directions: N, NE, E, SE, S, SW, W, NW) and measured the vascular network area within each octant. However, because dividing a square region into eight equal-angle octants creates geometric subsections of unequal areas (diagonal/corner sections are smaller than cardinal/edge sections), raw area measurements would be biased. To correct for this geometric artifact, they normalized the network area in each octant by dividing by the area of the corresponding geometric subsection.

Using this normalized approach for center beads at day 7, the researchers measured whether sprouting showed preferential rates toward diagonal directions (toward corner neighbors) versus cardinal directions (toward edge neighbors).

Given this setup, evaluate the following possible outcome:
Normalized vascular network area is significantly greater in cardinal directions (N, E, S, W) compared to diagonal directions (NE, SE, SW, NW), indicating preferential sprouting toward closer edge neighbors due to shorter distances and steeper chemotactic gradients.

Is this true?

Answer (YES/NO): NO